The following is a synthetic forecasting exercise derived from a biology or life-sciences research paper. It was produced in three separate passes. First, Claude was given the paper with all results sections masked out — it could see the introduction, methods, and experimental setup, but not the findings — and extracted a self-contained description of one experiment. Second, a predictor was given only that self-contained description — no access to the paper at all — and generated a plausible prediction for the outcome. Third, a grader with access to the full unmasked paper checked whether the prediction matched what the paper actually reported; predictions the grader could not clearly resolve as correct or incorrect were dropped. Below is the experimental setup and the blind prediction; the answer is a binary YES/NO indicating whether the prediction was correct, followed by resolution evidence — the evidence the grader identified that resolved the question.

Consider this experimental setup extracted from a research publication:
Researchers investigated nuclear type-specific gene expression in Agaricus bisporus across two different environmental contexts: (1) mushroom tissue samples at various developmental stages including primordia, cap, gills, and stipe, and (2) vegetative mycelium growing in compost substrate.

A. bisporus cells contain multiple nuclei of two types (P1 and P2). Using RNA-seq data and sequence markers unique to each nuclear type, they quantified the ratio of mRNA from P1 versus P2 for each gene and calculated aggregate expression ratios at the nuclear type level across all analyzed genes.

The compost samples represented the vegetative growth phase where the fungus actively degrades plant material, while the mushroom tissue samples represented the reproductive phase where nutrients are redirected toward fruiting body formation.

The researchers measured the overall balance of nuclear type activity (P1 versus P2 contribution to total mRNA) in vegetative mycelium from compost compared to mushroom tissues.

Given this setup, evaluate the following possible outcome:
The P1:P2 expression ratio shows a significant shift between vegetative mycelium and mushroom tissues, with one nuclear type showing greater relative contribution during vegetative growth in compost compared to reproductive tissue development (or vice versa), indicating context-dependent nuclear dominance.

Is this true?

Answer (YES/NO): YES